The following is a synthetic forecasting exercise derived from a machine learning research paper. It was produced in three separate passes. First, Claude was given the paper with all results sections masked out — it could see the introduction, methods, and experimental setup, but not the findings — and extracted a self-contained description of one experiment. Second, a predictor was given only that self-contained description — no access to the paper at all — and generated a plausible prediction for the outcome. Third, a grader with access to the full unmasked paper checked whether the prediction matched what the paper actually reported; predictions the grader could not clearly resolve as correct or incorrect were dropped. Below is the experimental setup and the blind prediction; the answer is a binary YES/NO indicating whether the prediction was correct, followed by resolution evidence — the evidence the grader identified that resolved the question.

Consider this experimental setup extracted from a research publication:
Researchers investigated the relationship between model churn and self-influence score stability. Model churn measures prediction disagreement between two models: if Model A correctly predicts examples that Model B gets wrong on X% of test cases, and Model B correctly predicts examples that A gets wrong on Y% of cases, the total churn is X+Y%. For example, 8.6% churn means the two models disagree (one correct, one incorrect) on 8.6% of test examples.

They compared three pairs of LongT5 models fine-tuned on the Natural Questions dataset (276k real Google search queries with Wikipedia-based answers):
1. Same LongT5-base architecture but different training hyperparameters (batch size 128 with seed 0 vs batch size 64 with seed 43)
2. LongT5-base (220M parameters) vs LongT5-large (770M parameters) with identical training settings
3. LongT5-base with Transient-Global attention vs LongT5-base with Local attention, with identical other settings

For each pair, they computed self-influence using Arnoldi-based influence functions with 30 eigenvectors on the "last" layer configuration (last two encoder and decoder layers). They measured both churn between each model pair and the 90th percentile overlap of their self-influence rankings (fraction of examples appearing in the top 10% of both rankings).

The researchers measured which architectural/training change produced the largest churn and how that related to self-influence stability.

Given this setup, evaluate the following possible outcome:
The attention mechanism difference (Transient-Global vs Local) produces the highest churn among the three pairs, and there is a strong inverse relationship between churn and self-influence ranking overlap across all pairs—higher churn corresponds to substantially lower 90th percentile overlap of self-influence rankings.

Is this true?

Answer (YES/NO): YES